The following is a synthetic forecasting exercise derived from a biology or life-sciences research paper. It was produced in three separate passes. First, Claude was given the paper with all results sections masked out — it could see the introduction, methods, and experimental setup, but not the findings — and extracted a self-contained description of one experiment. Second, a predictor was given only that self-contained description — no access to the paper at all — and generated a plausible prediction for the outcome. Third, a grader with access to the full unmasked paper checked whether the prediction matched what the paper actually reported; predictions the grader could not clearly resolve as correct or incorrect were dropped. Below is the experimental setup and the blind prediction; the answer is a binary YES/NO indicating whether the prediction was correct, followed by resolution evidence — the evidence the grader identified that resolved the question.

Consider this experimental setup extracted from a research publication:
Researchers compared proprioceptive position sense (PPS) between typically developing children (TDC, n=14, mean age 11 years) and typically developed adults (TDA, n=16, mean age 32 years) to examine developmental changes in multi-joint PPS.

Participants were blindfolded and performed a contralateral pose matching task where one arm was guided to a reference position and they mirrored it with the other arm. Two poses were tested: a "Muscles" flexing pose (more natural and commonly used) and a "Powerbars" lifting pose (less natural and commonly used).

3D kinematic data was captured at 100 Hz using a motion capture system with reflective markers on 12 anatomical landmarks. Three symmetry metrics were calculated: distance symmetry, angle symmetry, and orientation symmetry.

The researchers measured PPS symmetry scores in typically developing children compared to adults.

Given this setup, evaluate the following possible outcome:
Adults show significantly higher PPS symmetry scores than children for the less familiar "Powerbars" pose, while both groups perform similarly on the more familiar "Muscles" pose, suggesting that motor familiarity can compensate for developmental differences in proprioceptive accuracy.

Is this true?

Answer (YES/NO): NO